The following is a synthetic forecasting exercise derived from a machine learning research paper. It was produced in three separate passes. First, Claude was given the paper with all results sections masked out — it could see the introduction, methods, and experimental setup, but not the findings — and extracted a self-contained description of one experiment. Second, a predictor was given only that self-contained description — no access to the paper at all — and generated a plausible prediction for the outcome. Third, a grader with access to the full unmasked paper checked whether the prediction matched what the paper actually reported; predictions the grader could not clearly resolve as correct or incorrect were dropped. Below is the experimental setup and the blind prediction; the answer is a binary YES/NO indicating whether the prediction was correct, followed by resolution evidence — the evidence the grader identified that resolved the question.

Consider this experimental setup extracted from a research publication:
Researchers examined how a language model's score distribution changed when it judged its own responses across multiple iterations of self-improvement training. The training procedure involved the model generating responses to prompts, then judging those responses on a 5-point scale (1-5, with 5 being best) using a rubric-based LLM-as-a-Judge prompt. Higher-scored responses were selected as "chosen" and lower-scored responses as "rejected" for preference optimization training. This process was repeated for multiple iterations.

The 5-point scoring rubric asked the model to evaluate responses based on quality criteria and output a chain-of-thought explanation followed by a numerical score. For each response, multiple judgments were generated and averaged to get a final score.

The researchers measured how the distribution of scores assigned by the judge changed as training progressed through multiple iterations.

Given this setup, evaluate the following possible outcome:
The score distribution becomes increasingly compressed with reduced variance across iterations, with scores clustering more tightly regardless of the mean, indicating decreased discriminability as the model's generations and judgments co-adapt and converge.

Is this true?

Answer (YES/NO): NO